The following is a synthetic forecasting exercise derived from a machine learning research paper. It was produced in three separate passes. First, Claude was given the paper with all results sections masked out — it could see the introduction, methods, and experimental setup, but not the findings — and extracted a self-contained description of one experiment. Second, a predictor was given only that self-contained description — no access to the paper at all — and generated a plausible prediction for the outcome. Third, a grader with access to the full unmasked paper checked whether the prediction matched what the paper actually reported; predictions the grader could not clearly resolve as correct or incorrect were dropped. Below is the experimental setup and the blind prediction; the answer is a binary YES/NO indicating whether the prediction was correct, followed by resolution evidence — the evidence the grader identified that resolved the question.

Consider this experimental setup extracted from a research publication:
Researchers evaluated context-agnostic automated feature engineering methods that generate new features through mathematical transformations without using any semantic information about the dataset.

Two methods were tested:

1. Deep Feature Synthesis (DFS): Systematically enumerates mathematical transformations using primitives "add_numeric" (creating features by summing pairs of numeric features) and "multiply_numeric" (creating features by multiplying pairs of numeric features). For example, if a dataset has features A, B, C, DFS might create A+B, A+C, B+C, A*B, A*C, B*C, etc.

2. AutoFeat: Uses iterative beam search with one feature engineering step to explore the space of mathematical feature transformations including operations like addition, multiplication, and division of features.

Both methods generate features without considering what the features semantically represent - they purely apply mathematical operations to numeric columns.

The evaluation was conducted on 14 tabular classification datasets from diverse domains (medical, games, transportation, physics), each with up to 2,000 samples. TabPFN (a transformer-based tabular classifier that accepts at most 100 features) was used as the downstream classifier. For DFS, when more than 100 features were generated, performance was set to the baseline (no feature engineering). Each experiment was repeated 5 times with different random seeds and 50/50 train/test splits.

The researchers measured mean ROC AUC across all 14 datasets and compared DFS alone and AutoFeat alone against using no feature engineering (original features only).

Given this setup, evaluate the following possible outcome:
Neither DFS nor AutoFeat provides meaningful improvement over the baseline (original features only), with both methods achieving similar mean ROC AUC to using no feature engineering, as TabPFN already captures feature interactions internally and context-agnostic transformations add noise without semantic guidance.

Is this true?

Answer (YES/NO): YES